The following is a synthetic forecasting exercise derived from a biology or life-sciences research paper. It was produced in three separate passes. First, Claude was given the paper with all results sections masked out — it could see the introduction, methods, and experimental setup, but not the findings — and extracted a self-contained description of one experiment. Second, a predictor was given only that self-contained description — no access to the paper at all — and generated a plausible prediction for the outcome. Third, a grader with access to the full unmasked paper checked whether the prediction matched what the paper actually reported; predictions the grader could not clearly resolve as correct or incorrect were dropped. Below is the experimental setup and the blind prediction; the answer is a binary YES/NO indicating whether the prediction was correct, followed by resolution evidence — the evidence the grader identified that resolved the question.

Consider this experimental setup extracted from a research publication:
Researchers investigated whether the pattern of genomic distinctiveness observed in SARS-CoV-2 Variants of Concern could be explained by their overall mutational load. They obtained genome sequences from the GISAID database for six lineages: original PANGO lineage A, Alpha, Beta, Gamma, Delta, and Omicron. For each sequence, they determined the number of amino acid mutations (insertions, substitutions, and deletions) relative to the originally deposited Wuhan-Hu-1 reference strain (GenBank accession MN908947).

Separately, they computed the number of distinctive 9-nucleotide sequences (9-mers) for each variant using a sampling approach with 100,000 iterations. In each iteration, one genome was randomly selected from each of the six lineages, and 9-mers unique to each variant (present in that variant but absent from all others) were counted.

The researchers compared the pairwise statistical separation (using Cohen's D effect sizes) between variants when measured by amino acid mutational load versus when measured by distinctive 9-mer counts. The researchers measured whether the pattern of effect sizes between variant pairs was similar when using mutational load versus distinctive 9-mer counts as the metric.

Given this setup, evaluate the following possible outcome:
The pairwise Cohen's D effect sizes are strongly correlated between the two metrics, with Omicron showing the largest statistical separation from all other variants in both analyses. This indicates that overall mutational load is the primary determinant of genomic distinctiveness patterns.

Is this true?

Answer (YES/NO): NO